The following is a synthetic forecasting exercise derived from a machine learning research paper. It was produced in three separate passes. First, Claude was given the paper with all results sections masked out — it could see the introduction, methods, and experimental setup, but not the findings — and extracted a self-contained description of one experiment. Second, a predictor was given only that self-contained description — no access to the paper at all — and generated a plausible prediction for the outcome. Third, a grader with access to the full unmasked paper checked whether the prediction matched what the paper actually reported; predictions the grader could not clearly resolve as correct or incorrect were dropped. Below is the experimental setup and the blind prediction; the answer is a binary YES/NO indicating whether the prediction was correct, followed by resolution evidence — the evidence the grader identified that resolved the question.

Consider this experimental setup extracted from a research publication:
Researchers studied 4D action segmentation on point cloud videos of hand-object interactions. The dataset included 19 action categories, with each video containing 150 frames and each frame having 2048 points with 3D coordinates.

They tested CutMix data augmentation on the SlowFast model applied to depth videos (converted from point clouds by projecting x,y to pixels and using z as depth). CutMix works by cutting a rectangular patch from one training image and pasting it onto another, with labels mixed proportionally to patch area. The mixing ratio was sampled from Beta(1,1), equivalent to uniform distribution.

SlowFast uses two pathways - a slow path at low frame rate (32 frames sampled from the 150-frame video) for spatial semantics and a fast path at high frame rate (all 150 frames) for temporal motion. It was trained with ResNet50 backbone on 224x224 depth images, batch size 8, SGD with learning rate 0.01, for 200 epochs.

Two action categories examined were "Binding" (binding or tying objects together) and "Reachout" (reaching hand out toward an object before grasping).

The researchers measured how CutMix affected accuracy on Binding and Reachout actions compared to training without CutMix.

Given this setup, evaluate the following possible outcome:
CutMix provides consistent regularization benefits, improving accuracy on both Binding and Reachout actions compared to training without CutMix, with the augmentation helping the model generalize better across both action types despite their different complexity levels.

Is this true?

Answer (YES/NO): NO